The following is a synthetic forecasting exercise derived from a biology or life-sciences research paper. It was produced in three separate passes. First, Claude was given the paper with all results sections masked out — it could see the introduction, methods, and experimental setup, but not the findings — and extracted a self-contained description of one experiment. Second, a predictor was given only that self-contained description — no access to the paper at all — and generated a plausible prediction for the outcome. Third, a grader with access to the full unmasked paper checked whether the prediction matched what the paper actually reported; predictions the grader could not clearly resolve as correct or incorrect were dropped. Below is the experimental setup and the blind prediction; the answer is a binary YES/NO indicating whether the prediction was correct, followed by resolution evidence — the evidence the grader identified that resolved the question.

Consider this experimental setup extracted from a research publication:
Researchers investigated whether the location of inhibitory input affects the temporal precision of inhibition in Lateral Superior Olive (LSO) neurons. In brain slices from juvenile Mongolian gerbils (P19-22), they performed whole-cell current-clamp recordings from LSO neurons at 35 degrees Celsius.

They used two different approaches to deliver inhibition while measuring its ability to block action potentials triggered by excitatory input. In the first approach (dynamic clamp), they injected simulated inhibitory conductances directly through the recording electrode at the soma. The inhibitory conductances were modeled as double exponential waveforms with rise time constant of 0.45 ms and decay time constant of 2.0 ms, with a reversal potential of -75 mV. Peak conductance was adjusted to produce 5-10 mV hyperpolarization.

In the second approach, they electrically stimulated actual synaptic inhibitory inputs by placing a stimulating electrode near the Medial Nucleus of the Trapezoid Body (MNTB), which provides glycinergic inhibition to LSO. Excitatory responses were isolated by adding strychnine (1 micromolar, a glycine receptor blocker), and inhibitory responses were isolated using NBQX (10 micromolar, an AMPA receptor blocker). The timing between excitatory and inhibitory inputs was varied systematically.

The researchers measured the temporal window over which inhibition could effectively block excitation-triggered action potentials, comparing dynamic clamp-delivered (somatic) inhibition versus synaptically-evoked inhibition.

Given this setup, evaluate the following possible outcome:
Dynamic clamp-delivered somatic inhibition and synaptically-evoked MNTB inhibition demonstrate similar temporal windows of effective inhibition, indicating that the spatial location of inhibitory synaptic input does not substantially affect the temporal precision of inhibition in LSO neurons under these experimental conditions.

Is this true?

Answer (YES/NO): NO